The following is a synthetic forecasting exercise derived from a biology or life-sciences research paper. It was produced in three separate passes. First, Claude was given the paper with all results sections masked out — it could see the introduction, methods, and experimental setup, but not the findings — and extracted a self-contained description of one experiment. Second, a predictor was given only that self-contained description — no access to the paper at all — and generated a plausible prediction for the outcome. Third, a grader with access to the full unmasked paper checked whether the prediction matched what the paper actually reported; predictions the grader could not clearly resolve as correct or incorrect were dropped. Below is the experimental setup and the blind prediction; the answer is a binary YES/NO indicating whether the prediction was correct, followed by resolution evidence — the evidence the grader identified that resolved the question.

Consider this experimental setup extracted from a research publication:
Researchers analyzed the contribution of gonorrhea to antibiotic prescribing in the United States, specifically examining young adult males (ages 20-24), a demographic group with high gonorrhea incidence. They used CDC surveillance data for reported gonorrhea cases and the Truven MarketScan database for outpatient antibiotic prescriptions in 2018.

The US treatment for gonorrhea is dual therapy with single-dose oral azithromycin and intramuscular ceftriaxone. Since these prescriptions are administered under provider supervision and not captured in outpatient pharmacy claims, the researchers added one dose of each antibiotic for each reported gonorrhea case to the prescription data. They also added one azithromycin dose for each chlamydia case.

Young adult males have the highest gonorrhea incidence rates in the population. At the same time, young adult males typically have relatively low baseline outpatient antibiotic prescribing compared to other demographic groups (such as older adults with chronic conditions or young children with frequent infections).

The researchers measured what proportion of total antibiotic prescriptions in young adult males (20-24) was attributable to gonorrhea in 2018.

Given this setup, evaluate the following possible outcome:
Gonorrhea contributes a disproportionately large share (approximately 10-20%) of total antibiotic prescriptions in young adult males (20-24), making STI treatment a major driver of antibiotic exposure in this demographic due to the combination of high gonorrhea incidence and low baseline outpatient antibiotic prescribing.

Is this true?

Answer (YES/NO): NO